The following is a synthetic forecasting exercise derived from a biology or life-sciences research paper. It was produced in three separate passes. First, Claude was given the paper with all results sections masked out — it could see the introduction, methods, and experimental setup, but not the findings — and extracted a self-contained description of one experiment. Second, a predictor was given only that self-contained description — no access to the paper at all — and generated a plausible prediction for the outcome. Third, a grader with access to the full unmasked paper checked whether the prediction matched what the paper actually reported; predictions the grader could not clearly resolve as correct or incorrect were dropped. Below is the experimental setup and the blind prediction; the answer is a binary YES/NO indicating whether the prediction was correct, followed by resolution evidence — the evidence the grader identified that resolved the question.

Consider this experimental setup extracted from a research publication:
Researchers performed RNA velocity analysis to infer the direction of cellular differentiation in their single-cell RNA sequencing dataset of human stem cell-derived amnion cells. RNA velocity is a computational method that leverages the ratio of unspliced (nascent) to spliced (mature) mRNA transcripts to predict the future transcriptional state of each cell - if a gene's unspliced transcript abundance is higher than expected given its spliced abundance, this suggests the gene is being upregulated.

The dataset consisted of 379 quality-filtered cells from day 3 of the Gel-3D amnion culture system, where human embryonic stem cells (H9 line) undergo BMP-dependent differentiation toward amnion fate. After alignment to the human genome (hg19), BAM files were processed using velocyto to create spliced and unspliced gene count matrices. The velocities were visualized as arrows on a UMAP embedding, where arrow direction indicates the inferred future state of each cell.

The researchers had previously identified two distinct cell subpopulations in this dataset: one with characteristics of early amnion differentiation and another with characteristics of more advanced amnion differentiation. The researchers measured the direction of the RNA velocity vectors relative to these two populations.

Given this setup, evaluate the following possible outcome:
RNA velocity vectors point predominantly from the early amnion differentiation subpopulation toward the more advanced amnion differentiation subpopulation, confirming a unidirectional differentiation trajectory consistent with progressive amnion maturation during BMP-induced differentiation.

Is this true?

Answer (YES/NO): YES